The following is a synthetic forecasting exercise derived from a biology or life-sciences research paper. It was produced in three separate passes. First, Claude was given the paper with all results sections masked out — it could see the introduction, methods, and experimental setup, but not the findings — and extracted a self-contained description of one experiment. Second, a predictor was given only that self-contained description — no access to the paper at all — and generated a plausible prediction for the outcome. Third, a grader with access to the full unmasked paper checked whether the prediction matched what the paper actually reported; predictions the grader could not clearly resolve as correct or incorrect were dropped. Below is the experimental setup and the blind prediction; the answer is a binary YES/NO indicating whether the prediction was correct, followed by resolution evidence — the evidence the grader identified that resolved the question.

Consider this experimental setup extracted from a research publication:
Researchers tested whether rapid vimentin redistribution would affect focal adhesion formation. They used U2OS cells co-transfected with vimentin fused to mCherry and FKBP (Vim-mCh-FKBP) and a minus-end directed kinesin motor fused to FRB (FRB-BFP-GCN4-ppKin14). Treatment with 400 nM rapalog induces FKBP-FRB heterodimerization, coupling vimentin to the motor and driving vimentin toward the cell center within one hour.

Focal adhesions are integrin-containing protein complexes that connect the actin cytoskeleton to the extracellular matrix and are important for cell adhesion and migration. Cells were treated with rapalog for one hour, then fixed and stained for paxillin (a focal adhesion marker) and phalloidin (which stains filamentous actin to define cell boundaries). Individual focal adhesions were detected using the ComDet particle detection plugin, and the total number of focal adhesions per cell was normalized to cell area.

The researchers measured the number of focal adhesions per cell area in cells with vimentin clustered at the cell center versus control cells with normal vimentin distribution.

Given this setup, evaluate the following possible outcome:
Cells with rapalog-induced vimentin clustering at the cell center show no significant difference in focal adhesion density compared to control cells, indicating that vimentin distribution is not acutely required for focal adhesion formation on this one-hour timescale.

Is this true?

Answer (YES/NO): YES